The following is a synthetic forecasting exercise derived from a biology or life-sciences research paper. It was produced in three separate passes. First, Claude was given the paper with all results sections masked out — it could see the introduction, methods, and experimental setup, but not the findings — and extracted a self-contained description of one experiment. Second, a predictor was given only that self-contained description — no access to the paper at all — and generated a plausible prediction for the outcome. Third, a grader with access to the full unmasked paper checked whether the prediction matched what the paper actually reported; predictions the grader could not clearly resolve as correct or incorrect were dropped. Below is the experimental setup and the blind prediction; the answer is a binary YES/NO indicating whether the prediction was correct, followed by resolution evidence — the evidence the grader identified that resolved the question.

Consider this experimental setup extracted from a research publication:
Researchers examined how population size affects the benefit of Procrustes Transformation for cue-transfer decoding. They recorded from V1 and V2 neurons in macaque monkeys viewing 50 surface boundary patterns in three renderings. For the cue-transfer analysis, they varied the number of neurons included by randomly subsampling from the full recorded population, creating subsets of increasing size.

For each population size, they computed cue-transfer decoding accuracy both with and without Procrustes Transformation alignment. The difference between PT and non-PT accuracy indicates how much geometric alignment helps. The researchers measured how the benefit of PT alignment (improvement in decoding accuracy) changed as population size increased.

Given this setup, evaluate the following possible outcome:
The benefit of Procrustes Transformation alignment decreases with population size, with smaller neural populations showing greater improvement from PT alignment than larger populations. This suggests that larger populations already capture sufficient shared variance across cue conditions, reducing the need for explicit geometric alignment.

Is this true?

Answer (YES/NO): NO